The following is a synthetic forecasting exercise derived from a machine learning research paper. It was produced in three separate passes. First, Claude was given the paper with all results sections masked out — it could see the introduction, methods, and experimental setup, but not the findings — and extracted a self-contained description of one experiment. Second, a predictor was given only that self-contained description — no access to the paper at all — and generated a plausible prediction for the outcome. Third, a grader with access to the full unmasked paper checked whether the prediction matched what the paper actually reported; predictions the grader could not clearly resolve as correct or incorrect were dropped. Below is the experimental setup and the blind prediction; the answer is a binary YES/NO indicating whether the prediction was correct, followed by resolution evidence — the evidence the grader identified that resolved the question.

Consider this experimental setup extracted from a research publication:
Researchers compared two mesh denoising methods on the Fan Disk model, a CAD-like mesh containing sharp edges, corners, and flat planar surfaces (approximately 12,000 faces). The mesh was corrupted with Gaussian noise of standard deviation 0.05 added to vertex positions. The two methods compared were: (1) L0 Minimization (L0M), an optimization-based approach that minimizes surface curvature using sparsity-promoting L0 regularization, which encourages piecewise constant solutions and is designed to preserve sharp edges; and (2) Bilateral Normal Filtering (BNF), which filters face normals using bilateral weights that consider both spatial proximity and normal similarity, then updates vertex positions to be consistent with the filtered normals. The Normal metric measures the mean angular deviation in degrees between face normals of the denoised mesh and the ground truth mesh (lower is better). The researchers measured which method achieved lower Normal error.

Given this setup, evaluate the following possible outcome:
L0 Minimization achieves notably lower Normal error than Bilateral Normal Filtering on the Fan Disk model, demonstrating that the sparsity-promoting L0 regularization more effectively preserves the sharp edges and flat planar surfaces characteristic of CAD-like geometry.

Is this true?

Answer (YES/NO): YES